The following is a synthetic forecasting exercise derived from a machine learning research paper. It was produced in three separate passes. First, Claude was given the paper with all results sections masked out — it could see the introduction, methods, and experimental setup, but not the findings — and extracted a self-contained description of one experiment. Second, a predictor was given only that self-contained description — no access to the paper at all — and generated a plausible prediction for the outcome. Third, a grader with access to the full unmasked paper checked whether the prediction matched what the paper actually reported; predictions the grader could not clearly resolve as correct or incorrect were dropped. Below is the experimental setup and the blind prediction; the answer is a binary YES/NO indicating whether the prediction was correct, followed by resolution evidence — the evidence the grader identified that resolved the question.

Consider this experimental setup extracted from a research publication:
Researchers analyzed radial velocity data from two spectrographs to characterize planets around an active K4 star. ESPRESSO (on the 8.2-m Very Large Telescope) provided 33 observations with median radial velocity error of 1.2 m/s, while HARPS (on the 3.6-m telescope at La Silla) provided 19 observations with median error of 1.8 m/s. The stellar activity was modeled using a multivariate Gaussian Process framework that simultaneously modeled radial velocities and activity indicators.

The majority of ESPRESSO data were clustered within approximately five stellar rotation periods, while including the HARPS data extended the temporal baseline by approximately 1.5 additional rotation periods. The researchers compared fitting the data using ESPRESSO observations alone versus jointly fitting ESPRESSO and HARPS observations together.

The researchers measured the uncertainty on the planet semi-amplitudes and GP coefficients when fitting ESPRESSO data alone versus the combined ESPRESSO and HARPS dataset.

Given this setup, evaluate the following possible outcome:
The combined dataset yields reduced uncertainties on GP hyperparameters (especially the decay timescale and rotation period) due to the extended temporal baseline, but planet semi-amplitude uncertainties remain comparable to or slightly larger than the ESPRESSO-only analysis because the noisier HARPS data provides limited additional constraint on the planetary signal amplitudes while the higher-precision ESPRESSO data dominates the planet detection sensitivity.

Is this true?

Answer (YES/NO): NO